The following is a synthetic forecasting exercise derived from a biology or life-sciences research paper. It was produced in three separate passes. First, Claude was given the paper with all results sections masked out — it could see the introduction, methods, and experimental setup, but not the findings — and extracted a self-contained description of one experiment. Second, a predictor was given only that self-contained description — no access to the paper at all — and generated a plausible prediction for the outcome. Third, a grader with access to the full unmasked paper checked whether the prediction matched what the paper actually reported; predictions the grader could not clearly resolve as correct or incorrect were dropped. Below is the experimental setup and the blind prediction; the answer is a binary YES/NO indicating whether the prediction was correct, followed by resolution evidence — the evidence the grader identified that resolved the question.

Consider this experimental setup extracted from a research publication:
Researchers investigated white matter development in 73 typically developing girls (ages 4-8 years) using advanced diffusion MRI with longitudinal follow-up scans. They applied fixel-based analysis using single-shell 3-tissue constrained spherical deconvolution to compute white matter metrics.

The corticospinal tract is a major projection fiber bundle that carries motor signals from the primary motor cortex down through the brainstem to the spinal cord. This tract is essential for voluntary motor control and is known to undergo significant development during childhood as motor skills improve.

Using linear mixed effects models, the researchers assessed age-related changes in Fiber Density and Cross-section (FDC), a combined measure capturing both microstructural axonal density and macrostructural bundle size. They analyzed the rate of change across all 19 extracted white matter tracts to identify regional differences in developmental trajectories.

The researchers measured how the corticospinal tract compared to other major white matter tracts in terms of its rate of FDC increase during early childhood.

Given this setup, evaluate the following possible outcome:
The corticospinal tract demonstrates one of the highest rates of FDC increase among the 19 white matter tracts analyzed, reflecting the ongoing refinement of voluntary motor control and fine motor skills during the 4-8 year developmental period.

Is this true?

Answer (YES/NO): YES